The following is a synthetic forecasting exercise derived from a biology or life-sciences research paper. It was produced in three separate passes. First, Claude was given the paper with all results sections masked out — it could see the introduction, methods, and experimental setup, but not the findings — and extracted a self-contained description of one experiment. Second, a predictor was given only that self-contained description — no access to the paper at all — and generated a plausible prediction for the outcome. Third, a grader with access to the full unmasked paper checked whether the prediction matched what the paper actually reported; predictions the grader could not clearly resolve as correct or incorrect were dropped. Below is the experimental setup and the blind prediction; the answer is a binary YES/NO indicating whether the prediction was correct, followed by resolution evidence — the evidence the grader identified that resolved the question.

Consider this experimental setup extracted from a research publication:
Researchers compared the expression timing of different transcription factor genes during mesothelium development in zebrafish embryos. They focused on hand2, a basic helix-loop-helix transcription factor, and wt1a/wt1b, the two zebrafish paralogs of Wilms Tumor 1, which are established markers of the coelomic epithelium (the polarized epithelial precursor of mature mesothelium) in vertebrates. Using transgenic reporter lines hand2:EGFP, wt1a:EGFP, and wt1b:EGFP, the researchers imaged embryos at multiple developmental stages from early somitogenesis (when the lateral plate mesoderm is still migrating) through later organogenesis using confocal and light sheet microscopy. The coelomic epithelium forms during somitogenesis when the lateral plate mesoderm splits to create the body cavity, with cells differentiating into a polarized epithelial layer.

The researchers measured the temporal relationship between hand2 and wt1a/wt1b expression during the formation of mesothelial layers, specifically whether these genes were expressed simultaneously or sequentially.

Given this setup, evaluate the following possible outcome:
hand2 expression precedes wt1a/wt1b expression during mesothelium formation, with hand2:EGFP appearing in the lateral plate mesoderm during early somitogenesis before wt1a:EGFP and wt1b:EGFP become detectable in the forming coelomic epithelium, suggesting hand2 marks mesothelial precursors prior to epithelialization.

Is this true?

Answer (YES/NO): YES